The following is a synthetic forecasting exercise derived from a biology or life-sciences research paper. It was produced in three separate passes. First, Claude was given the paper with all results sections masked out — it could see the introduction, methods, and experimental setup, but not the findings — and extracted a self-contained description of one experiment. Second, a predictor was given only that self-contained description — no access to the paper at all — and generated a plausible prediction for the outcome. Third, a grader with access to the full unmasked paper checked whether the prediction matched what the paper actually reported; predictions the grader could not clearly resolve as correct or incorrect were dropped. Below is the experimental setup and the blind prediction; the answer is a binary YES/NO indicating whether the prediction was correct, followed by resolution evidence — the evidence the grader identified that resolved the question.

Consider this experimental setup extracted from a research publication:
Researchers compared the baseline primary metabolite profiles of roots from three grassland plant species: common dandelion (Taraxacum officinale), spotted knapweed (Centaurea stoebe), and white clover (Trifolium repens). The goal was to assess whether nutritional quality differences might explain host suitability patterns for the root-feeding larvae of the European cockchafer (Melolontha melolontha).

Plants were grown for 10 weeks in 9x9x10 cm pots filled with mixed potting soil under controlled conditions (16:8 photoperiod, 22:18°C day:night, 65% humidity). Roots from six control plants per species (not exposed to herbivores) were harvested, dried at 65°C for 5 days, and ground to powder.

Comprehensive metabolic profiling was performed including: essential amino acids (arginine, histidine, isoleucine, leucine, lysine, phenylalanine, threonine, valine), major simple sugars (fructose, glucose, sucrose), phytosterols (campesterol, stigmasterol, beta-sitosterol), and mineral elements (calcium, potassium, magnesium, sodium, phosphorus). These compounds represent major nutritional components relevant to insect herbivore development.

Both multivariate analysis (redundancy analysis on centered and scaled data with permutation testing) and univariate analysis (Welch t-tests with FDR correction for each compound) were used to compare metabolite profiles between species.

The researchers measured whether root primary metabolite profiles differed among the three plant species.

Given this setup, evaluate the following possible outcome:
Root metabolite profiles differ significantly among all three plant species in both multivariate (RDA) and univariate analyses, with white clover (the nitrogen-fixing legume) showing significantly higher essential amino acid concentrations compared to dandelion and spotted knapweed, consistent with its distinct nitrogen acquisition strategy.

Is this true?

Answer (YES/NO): NO